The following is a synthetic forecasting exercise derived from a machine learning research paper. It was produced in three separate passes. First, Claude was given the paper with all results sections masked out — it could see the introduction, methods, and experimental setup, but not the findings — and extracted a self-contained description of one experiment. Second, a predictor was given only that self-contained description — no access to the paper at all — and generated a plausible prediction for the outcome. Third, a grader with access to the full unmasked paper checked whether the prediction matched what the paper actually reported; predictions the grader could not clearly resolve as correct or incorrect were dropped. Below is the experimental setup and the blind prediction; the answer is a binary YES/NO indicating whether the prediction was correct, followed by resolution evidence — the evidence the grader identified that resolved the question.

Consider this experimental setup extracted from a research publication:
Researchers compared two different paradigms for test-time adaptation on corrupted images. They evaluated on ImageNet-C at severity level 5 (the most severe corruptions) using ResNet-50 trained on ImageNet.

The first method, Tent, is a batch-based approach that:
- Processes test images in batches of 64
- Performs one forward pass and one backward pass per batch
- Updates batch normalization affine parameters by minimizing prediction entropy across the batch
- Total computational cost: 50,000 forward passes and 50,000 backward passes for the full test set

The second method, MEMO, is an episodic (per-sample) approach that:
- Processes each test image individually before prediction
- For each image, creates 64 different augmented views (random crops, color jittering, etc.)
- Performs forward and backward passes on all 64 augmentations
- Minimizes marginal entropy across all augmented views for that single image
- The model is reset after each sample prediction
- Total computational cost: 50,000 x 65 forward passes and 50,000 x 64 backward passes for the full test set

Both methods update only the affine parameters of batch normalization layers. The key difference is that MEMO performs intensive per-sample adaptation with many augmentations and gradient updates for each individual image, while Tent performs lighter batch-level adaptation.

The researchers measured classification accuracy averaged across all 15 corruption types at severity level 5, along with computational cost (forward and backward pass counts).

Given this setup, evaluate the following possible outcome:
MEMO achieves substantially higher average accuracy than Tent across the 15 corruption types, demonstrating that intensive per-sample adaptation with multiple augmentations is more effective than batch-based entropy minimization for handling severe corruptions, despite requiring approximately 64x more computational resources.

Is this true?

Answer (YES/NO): NO